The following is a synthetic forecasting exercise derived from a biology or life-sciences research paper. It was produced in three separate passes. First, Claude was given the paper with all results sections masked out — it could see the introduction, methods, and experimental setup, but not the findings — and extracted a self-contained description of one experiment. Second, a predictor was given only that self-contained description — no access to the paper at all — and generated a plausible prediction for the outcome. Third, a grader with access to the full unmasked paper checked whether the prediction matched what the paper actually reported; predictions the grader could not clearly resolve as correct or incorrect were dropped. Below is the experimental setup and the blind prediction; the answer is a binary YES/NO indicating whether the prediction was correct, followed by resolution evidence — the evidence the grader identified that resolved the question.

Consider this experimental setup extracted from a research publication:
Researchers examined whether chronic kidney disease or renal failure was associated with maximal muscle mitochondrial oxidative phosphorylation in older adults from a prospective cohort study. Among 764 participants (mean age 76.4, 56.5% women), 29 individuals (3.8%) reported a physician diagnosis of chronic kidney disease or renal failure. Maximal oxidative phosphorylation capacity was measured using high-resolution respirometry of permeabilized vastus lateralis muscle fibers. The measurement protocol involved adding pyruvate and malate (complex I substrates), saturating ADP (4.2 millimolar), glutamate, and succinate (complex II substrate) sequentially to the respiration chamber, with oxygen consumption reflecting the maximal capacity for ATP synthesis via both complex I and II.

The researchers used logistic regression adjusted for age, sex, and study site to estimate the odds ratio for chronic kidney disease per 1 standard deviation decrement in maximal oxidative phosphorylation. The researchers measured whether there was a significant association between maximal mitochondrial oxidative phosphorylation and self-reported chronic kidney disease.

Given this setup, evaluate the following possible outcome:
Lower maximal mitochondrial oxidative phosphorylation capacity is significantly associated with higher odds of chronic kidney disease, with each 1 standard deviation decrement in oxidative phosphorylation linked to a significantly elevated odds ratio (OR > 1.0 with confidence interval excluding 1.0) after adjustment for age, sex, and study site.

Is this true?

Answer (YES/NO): NO